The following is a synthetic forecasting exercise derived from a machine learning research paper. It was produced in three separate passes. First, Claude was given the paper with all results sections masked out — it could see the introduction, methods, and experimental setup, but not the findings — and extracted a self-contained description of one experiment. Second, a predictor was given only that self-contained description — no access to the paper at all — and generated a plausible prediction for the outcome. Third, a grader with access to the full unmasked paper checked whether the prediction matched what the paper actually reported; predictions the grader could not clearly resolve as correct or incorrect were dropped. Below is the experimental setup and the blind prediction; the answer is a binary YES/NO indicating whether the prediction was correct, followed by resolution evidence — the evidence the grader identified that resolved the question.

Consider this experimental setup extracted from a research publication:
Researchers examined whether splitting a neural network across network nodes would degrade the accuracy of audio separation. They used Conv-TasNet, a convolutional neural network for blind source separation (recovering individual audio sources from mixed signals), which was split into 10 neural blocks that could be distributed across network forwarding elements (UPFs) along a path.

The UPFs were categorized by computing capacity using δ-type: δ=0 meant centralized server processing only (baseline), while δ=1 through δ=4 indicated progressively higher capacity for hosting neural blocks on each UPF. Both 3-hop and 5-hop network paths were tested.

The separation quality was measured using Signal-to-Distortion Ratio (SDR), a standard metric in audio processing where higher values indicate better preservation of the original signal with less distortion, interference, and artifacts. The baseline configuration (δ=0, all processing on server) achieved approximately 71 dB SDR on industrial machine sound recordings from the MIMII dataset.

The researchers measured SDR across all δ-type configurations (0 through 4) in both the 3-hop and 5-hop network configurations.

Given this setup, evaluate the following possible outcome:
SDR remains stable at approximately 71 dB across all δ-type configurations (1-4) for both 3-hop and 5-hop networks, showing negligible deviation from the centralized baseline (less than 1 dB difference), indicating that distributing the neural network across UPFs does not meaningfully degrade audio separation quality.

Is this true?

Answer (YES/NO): YES